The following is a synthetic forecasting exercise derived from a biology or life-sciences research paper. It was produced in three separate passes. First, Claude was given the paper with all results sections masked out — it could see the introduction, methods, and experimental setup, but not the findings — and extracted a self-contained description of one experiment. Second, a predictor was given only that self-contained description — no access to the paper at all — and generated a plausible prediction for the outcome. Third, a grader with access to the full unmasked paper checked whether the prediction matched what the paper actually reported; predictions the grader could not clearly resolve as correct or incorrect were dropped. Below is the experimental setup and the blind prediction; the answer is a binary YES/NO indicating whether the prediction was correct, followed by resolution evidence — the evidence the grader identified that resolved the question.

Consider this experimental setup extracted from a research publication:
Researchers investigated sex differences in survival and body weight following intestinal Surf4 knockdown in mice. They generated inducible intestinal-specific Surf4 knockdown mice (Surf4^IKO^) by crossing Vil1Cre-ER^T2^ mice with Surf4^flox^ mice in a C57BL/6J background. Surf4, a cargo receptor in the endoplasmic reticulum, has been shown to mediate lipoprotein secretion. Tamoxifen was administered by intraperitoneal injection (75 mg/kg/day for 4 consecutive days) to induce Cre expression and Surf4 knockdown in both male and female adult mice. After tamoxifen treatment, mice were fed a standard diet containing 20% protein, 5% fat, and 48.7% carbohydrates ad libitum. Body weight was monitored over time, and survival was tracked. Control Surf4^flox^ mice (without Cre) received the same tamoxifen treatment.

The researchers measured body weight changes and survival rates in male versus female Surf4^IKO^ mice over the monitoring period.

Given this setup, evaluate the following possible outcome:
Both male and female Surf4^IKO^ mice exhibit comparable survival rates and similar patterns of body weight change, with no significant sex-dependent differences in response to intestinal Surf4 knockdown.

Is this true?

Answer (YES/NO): NO